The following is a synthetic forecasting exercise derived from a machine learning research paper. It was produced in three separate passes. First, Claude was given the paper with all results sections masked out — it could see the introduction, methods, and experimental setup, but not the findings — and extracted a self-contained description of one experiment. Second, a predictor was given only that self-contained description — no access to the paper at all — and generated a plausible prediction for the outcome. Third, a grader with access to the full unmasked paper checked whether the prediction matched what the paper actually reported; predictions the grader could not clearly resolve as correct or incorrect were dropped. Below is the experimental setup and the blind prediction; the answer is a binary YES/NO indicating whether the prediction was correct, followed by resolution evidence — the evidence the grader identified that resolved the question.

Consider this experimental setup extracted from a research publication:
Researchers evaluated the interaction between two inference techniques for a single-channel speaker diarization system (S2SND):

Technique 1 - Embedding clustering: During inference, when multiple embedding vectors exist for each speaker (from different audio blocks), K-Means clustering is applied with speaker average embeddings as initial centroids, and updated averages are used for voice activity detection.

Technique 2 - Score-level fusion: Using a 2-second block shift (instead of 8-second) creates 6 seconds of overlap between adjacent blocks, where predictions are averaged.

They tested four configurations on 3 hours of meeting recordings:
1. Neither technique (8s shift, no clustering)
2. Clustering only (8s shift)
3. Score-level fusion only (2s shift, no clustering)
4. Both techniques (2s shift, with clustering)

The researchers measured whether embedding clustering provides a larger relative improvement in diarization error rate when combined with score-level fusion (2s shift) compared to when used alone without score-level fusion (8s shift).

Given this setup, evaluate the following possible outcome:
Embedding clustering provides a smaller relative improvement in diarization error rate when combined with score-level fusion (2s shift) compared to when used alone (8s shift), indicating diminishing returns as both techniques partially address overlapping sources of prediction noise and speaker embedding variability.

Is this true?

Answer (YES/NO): NO